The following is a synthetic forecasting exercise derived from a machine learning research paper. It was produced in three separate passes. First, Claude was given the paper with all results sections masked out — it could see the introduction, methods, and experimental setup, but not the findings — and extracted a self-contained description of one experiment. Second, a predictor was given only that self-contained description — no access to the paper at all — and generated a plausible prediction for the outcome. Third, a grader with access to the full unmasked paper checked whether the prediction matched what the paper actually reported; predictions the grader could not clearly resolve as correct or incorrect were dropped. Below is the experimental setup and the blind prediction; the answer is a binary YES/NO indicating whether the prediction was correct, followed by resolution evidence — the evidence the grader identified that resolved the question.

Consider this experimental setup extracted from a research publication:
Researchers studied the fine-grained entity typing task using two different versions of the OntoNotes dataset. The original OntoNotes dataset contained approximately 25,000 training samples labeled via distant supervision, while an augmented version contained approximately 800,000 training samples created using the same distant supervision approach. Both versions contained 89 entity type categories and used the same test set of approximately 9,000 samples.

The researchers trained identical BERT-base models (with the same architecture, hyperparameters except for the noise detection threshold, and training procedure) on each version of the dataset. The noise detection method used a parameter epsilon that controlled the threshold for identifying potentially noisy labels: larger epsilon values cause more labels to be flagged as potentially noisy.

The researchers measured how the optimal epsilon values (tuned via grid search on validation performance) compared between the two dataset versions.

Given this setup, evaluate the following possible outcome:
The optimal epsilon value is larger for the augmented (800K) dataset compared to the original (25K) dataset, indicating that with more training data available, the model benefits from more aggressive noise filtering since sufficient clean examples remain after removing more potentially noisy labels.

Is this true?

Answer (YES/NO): YES